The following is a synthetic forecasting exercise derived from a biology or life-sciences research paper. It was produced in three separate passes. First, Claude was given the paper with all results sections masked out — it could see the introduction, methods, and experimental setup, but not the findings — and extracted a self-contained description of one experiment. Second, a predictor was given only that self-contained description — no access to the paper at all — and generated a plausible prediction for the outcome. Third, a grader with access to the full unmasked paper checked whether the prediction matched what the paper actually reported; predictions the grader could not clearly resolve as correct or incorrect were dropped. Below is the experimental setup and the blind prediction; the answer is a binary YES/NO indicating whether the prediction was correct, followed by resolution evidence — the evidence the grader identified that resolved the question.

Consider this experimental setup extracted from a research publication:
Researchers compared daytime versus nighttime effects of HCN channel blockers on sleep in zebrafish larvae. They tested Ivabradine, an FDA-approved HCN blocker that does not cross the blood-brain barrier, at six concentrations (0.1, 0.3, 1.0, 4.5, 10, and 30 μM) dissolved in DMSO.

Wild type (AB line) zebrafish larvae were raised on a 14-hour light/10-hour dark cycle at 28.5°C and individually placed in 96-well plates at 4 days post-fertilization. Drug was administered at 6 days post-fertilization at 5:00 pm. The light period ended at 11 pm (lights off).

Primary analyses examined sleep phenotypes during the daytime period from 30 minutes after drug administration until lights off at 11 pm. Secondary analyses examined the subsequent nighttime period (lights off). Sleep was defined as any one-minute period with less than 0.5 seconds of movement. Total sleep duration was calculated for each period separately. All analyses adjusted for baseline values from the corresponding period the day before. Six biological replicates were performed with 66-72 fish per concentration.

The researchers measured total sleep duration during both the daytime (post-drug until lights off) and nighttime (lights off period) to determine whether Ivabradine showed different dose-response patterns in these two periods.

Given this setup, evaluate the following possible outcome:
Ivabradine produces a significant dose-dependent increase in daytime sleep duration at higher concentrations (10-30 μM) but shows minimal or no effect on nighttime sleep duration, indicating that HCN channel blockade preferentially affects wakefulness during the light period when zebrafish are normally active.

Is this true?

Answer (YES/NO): NO